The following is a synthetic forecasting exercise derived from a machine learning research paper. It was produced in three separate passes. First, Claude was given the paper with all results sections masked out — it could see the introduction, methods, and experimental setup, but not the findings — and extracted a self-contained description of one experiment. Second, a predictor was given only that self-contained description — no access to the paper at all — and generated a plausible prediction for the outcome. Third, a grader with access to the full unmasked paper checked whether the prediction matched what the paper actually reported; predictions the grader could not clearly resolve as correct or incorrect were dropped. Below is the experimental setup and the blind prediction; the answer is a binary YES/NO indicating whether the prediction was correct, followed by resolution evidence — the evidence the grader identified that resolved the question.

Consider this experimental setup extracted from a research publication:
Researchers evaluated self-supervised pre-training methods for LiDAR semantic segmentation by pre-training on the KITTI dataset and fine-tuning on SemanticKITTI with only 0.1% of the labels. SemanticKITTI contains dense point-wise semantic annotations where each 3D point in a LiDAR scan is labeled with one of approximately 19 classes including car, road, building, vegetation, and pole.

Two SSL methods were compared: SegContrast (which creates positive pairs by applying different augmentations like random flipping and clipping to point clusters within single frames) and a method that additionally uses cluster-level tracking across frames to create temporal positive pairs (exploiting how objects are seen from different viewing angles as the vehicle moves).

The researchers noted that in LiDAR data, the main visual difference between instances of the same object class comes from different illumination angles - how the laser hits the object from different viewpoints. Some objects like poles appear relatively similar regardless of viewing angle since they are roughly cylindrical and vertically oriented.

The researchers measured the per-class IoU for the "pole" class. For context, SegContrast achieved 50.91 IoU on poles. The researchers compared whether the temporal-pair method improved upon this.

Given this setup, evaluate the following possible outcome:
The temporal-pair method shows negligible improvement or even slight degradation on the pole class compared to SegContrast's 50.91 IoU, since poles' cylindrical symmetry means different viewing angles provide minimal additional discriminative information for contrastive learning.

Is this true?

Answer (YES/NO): YES